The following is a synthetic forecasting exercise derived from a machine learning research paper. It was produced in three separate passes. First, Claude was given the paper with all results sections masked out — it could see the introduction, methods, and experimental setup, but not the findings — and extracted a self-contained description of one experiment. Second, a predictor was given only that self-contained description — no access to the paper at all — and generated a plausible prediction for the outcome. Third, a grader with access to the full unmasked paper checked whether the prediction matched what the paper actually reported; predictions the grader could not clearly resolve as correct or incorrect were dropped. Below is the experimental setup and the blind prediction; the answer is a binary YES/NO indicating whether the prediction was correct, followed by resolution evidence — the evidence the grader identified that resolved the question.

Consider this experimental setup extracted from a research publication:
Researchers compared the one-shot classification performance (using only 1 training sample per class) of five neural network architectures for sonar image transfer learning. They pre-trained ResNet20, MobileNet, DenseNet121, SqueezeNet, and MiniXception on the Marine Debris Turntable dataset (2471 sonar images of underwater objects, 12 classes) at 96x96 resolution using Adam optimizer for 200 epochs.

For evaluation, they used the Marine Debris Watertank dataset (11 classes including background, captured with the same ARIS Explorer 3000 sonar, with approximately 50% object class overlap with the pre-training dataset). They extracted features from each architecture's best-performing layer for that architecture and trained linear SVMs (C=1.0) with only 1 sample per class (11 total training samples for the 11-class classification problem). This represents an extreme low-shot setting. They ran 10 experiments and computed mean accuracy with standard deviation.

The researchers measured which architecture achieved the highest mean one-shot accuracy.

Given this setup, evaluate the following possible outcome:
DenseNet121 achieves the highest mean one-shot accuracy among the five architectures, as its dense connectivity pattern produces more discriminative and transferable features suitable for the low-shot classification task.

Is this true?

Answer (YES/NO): NO